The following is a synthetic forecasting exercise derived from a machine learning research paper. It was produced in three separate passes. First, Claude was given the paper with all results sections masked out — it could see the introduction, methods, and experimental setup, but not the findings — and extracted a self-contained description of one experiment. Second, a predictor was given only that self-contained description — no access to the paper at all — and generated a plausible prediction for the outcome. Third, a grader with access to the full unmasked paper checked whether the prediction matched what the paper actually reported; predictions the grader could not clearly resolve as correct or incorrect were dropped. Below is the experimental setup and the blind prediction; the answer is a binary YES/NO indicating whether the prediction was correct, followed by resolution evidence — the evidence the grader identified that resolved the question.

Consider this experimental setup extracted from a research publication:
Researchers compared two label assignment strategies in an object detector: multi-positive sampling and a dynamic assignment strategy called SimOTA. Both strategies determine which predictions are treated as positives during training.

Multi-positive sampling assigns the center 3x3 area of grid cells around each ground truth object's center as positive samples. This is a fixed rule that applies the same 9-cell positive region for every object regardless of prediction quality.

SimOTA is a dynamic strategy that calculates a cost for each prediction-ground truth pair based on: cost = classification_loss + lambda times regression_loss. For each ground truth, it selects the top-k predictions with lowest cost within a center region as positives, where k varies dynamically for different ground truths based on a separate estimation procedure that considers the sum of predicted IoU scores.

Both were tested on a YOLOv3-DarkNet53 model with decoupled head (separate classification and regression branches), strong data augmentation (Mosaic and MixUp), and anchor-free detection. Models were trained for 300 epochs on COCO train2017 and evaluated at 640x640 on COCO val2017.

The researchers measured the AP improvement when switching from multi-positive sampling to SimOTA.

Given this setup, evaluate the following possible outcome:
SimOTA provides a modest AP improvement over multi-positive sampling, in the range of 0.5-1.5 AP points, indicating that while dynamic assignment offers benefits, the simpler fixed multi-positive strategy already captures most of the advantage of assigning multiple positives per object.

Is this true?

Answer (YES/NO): NO